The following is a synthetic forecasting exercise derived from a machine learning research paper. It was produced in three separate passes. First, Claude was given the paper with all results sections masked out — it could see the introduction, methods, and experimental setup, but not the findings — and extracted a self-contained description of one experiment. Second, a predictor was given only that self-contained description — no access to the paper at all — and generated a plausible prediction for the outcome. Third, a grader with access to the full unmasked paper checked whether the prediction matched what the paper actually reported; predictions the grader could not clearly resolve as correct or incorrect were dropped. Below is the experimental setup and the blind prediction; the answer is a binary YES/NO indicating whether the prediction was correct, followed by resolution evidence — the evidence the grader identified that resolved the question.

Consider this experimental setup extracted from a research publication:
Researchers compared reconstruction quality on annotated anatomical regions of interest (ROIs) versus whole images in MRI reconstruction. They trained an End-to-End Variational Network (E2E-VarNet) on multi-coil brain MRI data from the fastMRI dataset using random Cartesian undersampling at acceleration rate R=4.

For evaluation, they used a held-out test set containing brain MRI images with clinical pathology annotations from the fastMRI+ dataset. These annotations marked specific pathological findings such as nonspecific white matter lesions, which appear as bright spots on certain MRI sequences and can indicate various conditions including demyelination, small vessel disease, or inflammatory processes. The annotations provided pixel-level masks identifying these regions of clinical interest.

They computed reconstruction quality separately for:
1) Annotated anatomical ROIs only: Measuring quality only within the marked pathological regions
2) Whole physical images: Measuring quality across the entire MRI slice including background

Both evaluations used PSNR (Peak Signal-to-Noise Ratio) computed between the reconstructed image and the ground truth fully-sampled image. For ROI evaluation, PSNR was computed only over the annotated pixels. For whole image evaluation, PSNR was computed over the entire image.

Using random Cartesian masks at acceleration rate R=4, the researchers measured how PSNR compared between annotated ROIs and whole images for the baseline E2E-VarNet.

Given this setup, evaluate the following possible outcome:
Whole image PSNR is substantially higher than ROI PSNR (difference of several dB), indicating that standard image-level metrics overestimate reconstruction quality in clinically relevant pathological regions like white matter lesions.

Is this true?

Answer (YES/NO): YES